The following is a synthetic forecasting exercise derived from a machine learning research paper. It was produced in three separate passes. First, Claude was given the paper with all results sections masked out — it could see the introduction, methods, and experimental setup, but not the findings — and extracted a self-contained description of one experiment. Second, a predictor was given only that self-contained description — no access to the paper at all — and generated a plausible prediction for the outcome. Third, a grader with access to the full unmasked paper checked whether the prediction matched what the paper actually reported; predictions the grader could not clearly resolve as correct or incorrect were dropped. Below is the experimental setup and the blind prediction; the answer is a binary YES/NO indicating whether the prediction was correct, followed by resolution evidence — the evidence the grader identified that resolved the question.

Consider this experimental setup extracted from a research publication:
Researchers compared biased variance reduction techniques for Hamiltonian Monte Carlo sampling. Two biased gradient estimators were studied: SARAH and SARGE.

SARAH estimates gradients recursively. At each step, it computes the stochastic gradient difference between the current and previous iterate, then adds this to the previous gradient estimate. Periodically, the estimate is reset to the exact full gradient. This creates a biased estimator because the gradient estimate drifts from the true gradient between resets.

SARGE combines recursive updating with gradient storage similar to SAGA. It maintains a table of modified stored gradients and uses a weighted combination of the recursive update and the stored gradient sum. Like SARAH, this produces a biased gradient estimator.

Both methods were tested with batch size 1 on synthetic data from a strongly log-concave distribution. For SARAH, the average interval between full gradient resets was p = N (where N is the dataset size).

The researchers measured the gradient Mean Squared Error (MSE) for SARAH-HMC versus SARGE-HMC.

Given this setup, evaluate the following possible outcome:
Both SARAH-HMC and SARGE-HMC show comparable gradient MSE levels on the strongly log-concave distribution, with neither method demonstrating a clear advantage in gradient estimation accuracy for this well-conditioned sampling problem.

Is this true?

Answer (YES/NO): NO